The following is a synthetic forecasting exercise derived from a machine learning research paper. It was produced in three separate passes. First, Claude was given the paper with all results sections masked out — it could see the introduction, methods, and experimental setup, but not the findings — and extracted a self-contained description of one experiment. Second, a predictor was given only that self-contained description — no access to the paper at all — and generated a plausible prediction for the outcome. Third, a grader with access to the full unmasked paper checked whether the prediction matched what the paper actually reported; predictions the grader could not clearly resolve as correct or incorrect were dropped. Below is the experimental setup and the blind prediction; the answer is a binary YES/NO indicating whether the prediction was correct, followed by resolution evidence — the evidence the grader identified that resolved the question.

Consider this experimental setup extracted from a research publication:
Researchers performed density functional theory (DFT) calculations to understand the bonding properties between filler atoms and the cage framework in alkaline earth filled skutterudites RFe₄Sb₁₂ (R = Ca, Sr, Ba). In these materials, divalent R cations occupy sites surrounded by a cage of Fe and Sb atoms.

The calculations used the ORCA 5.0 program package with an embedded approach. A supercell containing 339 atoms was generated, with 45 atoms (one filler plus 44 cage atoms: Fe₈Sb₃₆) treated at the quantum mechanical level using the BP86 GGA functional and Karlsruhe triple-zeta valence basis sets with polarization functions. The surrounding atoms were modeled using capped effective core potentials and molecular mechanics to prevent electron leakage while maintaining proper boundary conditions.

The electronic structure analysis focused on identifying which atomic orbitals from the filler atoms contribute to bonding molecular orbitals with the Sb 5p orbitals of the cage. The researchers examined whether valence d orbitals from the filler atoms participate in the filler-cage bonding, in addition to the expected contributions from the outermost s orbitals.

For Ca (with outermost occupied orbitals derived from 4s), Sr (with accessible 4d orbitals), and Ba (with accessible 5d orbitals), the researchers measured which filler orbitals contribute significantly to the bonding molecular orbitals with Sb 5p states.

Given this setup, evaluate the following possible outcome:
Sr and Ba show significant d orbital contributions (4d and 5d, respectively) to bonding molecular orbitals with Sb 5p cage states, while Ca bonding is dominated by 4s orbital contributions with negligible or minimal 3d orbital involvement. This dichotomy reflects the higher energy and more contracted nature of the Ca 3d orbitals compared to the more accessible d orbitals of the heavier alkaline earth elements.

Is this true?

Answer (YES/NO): NO